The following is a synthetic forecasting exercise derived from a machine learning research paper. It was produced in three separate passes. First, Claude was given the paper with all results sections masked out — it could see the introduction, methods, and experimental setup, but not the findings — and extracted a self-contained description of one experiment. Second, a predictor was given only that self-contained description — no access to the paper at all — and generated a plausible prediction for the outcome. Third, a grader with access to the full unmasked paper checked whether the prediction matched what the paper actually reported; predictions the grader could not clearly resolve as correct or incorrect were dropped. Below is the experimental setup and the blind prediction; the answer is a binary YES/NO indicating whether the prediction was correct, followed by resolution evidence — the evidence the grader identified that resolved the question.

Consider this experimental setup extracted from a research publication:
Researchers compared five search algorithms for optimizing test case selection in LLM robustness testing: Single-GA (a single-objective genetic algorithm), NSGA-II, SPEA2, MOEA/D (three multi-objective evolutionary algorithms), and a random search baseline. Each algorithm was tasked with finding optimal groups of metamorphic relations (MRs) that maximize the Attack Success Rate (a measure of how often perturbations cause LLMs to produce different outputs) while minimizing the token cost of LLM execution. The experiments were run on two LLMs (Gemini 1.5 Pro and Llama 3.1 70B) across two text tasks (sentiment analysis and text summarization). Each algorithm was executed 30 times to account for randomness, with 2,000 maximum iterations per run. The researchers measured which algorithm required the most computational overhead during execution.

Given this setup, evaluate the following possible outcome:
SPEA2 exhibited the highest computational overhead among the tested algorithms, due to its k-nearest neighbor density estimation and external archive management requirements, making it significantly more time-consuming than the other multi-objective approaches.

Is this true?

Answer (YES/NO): NO